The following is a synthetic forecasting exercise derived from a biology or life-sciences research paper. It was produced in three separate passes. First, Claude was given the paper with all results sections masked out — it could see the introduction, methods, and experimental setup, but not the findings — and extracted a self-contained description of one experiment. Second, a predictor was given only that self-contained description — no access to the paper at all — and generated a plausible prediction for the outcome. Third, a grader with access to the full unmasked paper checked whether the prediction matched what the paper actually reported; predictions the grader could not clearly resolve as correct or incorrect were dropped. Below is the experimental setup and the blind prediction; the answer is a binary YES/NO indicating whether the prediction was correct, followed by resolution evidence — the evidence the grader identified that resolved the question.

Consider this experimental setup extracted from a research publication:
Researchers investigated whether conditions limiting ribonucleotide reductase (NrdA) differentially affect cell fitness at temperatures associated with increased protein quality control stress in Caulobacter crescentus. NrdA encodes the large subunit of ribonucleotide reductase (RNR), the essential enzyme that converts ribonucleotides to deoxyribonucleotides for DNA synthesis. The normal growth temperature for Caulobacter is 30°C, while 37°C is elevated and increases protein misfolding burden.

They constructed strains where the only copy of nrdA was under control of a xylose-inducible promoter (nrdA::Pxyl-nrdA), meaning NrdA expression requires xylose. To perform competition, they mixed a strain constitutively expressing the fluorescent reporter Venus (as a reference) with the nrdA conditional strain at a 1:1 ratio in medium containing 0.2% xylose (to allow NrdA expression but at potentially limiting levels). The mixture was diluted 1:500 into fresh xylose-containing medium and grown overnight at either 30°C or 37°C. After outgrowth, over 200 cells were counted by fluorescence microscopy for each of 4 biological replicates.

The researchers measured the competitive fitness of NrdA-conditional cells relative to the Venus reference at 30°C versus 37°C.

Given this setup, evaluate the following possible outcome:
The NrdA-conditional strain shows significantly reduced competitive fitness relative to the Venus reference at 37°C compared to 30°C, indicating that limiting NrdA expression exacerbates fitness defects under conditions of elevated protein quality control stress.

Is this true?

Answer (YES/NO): YES